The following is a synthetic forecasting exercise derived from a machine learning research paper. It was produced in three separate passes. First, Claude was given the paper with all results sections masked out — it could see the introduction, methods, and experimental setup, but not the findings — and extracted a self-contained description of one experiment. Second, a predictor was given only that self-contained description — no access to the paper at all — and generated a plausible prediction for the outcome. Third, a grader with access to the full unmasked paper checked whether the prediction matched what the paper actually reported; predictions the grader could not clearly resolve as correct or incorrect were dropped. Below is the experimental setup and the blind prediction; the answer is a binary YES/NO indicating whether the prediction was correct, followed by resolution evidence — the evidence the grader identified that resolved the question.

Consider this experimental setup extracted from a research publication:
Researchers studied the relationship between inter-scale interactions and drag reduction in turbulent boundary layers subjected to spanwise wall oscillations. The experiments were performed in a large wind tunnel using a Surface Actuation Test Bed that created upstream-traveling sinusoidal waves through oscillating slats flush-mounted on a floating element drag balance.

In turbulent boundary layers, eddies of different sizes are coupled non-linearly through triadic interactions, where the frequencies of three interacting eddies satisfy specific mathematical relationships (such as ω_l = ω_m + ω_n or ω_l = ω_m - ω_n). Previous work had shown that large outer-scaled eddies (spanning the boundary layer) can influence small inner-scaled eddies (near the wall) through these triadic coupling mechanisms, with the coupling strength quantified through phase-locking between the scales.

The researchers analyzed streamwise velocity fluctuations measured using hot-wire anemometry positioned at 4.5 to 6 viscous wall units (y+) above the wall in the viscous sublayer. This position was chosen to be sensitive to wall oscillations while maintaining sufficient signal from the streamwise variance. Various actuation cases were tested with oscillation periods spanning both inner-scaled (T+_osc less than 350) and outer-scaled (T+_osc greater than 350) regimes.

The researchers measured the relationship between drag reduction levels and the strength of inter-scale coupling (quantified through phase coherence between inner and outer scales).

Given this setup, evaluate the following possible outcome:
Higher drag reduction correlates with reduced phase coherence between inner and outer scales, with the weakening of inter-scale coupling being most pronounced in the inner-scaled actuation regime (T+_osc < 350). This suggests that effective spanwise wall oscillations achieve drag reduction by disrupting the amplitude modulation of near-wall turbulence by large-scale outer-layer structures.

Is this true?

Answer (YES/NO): NO